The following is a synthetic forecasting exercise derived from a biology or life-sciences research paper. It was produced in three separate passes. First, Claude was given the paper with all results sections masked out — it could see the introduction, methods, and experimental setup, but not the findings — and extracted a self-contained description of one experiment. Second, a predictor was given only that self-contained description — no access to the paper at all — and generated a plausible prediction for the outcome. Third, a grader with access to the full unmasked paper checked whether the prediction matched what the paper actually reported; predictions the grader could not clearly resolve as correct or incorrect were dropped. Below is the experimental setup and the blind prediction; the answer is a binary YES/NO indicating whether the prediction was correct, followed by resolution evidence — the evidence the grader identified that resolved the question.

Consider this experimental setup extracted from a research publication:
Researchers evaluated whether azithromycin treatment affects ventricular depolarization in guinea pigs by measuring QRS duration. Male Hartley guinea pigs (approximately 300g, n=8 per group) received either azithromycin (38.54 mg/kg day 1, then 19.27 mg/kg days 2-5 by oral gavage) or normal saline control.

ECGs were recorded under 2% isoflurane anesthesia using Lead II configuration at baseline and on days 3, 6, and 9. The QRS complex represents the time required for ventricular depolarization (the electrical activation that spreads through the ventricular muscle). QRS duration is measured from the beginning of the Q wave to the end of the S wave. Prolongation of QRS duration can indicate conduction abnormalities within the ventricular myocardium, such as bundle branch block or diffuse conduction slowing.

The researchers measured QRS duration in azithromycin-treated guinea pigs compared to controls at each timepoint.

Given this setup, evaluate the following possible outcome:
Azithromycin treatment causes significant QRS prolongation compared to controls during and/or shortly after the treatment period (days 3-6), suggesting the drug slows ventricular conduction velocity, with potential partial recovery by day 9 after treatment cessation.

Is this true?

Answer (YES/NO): NO